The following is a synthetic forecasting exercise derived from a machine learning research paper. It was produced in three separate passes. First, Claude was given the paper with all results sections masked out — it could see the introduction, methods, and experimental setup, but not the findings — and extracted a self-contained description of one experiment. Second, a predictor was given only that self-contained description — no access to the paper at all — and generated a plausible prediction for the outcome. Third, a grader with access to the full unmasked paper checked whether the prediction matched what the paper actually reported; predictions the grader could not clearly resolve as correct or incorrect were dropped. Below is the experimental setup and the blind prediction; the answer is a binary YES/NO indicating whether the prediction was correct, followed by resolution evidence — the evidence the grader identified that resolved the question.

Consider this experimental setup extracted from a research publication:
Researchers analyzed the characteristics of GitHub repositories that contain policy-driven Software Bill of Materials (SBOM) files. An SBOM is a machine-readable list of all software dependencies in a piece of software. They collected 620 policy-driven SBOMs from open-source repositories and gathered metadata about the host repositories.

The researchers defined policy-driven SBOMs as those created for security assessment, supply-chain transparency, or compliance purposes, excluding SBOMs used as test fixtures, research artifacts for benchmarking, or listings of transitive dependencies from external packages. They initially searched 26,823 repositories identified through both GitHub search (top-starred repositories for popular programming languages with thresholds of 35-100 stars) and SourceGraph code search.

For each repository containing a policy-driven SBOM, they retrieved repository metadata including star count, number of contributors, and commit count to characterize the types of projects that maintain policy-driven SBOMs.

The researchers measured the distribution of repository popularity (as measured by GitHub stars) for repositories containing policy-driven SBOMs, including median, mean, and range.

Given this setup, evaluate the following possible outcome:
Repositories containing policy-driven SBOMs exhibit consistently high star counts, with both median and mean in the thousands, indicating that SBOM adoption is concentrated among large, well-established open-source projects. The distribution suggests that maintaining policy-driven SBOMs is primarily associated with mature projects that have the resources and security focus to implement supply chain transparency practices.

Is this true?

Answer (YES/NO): NO